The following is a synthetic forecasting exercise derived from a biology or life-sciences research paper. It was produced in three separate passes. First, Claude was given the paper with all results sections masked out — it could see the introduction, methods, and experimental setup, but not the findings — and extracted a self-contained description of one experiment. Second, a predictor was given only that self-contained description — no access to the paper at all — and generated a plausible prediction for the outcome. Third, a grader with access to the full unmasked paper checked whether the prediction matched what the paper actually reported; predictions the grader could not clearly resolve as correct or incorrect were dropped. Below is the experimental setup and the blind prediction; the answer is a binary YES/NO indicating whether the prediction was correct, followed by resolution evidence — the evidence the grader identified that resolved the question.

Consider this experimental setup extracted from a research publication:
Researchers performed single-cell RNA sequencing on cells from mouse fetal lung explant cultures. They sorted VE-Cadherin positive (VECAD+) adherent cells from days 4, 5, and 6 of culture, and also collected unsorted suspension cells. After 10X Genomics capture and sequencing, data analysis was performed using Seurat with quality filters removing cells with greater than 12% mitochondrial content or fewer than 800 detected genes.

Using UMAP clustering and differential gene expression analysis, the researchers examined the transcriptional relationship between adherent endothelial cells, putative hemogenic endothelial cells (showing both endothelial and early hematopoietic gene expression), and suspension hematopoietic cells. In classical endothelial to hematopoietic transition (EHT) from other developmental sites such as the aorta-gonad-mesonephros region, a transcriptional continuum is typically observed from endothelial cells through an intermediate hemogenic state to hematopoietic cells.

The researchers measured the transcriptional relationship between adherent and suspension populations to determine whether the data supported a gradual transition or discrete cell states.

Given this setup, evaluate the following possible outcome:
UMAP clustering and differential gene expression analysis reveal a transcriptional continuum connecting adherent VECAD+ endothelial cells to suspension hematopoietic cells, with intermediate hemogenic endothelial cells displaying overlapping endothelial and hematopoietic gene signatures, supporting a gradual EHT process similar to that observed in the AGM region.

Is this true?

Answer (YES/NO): YES